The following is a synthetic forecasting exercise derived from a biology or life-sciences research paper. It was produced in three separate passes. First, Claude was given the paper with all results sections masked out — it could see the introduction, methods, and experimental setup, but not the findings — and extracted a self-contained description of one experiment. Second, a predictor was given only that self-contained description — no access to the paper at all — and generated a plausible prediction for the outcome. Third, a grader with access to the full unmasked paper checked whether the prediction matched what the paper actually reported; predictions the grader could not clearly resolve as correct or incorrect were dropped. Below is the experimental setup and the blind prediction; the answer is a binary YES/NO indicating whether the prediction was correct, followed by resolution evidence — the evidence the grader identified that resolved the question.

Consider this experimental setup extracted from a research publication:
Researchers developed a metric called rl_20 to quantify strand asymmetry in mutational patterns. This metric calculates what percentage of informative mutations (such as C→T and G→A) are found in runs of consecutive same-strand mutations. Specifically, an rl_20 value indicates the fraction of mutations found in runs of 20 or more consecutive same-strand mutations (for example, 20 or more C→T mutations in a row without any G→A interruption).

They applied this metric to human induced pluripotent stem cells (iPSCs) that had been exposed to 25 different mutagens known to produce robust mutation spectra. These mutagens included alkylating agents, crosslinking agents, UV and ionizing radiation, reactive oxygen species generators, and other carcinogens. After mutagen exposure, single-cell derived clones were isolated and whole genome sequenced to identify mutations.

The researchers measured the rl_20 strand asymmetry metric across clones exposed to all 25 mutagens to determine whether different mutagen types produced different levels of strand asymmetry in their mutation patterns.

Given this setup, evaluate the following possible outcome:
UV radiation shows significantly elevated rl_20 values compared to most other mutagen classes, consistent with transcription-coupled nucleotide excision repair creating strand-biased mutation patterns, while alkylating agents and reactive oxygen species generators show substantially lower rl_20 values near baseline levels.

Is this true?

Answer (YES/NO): NO